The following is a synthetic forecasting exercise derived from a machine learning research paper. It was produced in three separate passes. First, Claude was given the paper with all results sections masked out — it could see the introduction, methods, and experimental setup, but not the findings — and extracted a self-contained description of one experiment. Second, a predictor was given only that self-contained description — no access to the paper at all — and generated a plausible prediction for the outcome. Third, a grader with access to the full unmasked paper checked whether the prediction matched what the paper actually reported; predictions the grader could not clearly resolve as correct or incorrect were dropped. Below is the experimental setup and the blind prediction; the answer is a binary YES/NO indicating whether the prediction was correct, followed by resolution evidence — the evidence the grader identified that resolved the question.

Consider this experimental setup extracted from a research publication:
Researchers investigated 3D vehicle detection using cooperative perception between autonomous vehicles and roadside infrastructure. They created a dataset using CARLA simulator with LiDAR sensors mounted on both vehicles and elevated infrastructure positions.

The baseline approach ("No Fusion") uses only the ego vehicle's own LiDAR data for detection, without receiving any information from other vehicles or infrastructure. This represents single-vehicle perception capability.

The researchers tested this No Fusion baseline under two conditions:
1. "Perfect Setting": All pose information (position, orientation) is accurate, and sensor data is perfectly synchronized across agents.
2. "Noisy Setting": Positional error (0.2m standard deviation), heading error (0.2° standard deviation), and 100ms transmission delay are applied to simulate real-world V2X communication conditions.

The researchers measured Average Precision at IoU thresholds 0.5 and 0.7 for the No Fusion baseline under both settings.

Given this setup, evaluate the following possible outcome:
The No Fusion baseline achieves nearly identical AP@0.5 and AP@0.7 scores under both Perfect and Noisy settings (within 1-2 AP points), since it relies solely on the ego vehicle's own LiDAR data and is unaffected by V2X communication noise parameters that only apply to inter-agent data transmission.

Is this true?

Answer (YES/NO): YES